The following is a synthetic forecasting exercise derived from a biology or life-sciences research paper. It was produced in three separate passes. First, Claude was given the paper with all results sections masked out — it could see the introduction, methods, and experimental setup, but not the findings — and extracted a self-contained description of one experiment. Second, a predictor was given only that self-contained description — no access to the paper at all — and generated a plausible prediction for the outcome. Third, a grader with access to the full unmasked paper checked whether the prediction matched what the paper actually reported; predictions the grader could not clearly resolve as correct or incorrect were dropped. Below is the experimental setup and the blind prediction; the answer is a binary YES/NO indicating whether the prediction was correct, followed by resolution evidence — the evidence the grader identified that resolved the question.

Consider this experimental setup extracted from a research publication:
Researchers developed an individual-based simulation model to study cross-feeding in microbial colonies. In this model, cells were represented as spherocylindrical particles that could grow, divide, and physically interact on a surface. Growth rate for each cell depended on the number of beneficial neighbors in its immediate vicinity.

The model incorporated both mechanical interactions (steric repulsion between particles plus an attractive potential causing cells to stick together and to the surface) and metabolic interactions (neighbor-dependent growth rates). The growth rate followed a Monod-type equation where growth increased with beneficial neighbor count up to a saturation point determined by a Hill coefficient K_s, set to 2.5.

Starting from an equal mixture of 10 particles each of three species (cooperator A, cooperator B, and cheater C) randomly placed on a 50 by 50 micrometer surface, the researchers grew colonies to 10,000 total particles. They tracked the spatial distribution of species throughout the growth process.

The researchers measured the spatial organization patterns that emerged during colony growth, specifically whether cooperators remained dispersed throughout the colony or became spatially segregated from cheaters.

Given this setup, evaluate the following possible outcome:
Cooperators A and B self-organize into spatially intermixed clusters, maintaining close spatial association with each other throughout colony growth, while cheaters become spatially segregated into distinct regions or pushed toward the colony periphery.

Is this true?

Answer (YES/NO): YES